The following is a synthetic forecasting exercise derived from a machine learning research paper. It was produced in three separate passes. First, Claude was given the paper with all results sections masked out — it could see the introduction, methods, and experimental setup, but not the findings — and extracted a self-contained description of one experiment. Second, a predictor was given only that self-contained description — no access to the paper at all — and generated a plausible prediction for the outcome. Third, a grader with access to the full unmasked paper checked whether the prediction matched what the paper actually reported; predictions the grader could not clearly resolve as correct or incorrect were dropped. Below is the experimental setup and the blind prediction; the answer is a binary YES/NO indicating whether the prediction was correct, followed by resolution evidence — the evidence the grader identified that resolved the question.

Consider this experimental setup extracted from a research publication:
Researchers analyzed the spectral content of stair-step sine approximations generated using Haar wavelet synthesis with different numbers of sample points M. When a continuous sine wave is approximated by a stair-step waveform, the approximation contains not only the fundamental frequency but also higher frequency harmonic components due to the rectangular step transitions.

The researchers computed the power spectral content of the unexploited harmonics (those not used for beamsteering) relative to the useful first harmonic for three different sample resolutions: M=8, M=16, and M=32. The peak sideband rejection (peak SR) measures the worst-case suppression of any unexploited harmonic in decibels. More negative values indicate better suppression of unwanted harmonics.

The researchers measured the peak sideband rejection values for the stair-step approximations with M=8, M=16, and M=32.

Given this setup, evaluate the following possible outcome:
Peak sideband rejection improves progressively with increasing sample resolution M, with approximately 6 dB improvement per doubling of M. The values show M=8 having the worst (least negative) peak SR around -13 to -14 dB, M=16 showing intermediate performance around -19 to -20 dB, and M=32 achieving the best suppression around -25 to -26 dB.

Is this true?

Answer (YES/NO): NO